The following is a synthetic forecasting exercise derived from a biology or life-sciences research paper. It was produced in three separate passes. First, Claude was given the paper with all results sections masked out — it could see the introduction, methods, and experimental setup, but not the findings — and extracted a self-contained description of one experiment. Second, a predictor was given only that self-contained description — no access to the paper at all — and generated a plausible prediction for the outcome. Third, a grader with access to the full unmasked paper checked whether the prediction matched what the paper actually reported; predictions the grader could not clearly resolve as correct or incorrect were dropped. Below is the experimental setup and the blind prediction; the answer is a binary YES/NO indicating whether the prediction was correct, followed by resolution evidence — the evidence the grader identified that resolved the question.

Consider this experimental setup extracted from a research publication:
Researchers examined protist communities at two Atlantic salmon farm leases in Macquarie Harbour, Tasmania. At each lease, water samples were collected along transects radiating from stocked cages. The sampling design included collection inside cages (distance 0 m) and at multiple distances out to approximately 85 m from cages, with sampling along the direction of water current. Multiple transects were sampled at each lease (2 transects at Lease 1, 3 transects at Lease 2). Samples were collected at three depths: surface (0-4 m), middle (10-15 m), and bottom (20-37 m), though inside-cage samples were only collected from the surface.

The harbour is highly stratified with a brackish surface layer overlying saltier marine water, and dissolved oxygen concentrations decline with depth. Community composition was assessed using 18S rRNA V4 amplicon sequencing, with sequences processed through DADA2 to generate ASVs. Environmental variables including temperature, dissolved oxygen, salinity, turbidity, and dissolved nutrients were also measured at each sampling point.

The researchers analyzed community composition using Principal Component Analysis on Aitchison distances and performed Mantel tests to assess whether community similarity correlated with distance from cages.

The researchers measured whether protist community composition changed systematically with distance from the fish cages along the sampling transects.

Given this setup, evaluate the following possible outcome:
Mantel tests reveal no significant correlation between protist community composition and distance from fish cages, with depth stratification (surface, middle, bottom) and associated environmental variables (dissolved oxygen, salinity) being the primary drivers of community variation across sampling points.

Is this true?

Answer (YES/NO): YES